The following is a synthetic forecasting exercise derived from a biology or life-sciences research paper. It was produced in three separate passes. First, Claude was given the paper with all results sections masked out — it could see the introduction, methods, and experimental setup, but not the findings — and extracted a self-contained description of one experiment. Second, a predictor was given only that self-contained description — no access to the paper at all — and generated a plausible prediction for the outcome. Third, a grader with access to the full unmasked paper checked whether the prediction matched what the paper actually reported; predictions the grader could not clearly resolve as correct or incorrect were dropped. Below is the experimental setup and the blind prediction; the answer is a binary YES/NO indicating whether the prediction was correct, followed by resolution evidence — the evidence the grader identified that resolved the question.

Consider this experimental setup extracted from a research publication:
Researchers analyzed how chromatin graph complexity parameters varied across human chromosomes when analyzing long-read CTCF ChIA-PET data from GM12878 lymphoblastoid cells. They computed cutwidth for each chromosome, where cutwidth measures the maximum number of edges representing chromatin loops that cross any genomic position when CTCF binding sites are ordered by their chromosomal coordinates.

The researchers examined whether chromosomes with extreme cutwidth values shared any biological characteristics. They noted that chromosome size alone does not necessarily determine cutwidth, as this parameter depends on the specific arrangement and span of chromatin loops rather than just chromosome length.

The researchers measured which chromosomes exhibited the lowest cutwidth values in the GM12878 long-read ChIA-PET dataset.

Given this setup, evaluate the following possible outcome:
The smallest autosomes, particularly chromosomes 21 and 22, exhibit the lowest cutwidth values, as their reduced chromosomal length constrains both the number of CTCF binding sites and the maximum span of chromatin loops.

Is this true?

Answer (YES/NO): YES